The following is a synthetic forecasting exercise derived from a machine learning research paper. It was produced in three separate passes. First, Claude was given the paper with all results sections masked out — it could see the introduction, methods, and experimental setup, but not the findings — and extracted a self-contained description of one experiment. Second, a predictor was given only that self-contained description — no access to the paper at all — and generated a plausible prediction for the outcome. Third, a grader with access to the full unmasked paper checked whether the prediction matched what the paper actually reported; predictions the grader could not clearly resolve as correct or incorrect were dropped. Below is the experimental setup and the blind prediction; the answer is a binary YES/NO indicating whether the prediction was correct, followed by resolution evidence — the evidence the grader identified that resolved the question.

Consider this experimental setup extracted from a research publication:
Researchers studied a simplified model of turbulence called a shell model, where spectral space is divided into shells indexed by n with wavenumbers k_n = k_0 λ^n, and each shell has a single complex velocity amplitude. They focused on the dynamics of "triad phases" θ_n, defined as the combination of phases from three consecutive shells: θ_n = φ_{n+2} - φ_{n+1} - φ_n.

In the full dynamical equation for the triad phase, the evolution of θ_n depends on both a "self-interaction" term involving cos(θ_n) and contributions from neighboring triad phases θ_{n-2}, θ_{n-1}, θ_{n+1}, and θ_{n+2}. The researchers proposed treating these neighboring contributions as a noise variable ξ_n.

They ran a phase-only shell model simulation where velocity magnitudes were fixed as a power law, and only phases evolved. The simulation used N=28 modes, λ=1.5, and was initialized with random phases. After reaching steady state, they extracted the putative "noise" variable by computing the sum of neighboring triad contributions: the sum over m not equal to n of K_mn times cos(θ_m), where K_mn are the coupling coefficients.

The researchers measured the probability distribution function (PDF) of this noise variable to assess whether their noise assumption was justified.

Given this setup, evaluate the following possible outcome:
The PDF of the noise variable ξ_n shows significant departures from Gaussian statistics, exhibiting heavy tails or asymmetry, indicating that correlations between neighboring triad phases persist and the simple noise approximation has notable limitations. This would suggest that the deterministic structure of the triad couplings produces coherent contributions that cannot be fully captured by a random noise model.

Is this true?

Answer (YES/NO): NO